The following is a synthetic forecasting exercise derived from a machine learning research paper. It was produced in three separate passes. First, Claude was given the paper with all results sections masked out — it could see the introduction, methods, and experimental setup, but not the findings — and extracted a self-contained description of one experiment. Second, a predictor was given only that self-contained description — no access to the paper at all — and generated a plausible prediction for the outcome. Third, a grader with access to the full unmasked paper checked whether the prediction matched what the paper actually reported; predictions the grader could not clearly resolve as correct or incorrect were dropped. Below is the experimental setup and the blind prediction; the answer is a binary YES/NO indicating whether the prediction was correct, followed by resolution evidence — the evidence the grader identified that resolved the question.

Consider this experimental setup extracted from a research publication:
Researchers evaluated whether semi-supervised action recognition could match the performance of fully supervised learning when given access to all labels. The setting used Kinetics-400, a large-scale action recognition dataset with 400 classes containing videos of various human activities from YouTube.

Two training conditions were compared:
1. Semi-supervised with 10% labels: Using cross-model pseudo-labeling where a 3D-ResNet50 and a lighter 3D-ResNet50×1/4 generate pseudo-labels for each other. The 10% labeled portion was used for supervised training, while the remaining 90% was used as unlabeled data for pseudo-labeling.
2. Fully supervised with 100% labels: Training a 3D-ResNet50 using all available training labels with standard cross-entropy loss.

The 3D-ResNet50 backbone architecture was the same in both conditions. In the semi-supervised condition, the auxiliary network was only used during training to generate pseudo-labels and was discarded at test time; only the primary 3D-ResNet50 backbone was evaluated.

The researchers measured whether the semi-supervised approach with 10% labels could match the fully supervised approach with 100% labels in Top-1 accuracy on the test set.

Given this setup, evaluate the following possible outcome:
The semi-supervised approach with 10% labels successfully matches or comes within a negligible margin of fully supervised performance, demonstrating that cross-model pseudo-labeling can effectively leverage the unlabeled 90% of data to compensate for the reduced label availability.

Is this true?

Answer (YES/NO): NO